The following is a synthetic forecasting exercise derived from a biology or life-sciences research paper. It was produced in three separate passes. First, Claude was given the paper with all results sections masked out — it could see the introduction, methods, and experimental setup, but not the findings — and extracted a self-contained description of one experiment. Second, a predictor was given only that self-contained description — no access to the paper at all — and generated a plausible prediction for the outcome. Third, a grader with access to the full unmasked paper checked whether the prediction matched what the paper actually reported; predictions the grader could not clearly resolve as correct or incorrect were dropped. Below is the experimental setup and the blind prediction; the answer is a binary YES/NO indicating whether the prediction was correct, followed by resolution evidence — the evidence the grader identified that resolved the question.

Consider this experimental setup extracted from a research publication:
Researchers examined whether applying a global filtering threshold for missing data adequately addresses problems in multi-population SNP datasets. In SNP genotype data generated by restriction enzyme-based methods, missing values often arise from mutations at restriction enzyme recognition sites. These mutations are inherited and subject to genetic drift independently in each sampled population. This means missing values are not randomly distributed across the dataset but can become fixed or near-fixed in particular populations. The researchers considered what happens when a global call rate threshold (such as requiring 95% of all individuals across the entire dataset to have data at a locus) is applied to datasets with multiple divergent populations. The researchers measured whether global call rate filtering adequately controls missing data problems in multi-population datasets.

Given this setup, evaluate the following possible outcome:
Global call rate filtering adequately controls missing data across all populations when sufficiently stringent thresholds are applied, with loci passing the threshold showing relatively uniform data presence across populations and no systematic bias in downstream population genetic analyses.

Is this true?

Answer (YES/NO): NO